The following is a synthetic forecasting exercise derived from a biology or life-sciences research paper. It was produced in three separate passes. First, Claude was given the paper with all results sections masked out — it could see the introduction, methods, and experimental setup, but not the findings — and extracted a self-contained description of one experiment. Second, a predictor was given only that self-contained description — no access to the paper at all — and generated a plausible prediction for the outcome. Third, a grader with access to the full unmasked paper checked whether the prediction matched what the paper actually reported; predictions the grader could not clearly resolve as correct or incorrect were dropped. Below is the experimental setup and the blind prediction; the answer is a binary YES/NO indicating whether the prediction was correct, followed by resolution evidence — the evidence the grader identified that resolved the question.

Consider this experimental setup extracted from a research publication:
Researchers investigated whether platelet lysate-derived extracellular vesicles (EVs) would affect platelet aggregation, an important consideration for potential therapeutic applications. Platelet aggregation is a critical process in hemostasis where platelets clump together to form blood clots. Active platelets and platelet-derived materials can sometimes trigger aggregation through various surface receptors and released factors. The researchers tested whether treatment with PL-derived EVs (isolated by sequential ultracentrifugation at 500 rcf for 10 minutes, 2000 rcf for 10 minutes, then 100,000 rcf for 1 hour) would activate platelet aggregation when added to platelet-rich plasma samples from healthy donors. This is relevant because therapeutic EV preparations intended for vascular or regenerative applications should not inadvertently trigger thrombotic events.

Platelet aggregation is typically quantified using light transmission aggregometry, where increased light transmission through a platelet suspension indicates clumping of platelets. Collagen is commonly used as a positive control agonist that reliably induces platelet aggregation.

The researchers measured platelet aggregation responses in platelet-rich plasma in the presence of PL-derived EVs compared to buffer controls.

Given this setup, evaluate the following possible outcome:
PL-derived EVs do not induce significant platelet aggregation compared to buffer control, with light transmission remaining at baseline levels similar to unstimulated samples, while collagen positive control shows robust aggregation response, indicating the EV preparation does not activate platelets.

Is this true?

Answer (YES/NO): YES